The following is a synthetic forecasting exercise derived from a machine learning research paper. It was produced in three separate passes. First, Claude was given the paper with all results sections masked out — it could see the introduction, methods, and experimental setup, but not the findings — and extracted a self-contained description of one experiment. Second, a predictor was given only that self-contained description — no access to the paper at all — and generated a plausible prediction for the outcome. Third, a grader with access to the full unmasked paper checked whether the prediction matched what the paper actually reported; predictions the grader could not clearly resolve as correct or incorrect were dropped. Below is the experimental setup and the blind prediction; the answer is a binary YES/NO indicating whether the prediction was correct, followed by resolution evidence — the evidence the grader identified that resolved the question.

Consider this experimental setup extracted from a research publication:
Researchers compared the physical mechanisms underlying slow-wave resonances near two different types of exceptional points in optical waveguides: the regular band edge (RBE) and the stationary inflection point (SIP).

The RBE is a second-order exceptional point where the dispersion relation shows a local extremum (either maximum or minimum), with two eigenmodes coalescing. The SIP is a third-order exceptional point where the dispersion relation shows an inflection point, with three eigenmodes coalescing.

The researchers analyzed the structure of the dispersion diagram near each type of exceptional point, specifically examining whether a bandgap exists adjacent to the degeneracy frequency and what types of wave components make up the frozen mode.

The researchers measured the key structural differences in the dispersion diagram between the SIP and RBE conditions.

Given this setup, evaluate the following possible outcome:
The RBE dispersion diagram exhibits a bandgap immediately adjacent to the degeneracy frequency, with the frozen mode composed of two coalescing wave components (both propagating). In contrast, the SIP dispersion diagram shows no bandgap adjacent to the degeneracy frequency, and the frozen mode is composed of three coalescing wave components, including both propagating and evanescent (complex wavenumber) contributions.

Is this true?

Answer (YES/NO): YES